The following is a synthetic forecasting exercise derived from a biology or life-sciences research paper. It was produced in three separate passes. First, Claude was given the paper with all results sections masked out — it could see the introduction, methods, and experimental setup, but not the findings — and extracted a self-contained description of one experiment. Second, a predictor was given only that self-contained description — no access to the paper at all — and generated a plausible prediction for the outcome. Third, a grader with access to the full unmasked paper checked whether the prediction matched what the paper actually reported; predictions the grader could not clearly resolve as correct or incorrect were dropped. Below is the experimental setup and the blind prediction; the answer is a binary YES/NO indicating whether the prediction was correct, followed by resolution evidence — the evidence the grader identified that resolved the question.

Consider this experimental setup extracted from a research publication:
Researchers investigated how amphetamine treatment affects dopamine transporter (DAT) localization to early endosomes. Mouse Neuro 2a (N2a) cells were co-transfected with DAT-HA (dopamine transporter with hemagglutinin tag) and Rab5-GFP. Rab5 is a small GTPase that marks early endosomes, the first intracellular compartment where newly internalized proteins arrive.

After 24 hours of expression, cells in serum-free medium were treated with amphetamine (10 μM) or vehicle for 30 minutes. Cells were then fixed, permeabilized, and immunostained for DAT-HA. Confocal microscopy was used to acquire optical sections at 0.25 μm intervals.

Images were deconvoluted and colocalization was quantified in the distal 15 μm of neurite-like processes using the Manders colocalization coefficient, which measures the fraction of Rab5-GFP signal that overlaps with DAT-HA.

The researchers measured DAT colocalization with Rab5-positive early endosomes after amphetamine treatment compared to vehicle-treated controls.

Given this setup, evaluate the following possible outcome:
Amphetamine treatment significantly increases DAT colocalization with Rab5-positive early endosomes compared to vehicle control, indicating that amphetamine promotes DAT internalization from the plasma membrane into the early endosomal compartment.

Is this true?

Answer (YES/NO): YES